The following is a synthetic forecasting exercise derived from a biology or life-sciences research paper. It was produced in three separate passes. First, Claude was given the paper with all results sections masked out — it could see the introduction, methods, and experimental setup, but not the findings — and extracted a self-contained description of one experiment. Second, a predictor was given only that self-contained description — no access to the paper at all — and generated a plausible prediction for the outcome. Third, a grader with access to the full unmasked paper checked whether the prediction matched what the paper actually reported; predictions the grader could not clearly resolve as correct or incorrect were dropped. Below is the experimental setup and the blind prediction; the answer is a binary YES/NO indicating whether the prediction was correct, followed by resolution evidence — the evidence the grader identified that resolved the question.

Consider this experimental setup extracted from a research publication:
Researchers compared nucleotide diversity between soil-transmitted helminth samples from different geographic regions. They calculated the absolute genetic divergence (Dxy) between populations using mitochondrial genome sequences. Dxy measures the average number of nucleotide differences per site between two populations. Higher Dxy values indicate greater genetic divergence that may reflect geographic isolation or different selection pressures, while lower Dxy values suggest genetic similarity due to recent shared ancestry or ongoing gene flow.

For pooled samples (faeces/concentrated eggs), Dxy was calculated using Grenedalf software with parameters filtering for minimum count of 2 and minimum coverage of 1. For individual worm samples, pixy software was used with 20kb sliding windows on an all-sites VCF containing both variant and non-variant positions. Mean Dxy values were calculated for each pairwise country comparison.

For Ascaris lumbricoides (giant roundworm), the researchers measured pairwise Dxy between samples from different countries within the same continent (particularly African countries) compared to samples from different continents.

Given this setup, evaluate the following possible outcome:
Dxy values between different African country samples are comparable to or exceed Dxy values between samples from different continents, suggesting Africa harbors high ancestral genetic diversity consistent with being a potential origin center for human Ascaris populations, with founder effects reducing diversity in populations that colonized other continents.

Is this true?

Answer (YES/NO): NO